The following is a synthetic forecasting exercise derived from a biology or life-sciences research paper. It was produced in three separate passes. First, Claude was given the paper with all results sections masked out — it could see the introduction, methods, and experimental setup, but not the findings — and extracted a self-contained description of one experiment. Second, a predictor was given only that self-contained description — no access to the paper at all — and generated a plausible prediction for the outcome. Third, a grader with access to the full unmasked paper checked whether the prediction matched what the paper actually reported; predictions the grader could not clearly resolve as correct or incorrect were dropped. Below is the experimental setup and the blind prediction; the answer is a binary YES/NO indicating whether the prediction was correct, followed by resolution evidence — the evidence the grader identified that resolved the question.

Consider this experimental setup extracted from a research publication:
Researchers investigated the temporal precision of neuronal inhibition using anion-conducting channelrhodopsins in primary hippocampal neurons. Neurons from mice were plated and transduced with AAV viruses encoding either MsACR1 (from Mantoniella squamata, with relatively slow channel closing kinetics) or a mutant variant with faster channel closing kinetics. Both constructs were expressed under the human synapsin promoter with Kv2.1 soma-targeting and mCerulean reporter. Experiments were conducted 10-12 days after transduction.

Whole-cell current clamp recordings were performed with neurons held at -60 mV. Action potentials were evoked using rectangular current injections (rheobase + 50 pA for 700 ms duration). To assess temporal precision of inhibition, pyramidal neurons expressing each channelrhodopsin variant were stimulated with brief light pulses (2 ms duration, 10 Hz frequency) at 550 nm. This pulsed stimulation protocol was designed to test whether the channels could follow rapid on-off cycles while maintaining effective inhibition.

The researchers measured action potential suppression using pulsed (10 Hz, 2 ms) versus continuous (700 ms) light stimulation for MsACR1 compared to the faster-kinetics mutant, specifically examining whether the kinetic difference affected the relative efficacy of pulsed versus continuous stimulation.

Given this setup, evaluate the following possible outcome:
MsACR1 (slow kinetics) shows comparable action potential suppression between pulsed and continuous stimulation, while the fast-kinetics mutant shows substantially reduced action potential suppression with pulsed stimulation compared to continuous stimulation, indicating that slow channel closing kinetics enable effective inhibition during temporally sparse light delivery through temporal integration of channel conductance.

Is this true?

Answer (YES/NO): YES